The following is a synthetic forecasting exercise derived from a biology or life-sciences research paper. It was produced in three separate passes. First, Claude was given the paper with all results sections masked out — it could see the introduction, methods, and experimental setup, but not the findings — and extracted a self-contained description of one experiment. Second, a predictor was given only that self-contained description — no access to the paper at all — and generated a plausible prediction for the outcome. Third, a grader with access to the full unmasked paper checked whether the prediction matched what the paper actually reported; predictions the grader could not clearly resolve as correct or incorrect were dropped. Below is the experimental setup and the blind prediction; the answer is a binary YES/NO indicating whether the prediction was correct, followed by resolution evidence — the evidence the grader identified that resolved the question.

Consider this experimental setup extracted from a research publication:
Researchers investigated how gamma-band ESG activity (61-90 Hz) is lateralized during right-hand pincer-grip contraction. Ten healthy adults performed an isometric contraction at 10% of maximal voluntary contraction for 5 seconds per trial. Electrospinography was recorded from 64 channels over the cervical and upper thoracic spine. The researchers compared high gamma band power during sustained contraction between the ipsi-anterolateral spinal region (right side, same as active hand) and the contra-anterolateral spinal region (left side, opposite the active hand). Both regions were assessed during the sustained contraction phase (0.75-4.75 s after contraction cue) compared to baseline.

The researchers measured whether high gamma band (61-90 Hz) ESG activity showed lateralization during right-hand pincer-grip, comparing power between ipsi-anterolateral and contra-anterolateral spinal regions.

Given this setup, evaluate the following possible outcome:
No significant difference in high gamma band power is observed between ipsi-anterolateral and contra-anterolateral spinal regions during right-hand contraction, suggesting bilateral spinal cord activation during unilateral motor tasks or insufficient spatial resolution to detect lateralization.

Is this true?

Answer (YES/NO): YES